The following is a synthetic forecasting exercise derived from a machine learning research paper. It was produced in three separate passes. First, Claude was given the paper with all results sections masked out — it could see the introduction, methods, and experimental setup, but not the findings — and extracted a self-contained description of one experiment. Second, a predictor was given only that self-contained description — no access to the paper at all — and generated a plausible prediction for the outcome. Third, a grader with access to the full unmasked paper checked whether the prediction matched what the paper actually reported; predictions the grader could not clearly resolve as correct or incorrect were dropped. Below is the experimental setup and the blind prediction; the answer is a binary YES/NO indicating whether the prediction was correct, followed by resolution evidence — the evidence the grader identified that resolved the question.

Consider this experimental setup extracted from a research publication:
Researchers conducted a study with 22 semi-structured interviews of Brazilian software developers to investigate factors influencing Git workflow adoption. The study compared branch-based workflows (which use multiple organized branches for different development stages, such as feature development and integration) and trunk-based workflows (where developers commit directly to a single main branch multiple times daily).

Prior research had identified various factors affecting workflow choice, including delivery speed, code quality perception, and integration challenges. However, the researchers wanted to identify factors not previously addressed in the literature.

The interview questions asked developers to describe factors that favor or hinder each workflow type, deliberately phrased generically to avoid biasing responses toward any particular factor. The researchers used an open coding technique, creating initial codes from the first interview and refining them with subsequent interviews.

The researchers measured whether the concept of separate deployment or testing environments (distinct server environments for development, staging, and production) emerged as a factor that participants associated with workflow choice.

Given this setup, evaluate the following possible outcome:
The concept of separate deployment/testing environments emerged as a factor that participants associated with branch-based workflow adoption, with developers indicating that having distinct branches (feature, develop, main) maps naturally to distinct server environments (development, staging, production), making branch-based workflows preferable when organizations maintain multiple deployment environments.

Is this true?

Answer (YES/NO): YES